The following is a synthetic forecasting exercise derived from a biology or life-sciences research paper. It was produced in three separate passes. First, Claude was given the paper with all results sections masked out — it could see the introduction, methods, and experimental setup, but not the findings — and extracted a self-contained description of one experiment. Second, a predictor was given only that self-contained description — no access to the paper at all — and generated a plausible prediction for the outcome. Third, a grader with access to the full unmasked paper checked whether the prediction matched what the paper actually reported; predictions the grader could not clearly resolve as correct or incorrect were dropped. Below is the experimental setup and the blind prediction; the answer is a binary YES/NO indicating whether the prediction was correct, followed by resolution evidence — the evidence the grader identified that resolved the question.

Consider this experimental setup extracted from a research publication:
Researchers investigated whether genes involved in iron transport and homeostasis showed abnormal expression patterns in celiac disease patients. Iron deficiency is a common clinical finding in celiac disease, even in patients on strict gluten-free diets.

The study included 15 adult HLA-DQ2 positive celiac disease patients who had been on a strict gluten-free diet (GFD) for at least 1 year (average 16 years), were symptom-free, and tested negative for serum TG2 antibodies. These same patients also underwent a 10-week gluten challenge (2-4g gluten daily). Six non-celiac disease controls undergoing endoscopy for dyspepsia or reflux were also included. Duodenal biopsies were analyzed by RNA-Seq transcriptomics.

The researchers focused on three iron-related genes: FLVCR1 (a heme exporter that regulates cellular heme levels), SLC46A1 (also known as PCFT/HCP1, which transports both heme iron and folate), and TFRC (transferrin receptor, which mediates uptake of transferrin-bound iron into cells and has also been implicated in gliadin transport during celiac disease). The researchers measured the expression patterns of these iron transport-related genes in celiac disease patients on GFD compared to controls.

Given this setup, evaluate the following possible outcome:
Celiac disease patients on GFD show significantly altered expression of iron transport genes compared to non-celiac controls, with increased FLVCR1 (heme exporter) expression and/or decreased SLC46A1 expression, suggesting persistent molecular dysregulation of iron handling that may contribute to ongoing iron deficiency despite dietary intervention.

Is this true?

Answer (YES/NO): NO